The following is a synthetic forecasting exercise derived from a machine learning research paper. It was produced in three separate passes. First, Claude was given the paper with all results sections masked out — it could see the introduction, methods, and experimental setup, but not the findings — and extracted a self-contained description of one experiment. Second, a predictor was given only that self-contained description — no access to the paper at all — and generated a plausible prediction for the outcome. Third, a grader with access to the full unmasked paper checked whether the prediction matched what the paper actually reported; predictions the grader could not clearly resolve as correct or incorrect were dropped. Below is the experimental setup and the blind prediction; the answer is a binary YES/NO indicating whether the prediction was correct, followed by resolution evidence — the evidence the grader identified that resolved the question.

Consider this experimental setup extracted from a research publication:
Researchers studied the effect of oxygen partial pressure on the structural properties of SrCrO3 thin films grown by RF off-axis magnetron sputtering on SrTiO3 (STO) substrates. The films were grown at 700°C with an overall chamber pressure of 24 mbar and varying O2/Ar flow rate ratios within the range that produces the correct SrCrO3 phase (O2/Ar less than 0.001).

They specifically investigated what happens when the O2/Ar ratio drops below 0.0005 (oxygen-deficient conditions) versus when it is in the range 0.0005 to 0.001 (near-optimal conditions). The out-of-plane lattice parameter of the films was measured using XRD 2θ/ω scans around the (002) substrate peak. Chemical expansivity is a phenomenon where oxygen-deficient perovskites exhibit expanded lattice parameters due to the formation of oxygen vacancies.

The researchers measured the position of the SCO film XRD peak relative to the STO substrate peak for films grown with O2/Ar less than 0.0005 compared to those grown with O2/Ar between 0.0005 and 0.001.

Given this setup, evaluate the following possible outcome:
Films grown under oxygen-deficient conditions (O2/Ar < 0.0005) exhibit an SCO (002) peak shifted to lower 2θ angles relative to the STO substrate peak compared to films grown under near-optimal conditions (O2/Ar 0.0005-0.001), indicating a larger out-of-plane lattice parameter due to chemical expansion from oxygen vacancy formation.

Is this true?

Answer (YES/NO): YES